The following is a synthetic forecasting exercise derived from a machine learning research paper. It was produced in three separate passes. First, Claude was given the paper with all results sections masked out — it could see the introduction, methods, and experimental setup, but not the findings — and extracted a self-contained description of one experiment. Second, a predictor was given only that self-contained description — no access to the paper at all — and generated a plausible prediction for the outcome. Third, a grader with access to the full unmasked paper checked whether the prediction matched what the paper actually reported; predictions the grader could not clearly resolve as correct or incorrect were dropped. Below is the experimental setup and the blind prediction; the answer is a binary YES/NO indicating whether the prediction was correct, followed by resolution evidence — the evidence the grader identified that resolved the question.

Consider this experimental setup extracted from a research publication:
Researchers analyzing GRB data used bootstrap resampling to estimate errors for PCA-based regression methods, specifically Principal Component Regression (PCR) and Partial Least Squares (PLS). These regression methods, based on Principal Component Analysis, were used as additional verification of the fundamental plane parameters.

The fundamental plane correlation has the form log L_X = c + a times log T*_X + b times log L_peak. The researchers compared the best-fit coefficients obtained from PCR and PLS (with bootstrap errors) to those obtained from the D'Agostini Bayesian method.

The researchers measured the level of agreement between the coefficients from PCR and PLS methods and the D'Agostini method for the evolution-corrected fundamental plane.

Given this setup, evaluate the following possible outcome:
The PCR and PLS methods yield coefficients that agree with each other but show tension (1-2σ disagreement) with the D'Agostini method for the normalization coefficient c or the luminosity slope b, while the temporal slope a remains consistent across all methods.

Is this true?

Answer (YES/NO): NO